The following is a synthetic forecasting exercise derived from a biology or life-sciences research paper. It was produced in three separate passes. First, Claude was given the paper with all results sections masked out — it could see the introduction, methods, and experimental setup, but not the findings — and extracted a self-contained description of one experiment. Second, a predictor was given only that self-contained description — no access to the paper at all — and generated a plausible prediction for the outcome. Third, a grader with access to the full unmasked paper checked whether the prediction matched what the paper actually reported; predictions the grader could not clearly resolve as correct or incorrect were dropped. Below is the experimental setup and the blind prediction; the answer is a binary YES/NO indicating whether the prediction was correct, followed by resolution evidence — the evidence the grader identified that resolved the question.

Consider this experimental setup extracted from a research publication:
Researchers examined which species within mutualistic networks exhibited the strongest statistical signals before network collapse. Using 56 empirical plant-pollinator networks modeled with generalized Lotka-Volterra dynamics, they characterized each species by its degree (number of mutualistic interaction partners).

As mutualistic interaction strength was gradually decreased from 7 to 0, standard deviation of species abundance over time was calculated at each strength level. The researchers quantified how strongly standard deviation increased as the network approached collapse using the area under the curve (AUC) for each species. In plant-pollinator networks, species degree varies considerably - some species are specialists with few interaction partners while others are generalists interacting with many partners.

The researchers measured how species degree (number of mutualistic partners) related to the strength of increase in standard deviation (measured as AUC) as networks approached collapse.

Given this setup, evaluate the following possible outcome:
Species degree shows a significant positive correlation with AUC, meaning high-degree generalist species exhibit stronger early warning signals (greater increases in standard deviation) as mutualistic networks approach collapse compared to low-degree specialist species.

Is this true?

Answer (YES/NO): YES